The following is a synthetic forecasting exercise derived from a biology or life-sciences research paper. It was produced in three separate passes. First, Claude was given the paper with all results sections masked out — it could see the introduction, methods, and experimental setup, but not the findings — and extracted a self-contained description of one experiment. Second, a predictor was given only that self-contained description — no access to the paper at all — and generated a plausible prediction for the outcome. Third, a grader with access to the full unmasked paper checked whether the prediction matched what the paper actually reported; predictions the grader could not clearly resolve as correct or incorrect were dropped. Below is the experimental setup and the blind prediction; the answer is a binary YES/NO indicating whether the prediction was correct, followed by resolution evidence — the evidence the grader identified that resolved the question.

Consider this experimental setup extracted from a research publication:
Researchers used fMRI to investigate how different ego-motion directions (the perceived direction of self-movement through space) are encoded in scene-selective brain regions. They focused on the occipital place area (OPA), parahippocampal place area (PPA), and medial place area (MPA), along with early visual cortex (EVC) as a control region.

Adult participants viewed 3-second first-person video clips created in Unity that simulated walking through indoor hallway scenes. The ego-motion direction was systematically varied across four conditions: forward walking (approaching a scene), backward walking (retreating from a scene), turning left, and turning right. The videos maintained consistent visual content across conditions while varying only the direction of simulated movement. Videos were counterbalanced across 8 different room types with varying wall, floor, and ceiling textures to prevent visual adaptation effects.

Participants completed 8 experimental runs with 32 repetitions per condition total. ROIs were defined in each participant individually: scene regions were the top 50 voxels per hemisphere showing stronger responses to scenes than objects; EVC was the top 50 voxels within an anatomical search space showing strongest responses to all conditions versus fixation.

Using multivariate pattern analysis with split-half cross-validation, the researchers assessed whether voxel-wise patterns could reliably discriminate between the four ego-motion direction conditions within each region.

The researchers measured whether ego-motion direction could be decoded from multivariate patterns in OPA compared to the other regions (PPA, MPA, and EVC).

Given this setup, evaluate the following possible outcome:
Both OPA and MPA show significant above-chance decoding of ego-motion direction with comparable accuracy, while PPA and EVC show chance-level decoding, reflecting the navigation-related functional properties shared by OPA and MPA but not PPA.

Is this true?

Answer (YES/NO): NO